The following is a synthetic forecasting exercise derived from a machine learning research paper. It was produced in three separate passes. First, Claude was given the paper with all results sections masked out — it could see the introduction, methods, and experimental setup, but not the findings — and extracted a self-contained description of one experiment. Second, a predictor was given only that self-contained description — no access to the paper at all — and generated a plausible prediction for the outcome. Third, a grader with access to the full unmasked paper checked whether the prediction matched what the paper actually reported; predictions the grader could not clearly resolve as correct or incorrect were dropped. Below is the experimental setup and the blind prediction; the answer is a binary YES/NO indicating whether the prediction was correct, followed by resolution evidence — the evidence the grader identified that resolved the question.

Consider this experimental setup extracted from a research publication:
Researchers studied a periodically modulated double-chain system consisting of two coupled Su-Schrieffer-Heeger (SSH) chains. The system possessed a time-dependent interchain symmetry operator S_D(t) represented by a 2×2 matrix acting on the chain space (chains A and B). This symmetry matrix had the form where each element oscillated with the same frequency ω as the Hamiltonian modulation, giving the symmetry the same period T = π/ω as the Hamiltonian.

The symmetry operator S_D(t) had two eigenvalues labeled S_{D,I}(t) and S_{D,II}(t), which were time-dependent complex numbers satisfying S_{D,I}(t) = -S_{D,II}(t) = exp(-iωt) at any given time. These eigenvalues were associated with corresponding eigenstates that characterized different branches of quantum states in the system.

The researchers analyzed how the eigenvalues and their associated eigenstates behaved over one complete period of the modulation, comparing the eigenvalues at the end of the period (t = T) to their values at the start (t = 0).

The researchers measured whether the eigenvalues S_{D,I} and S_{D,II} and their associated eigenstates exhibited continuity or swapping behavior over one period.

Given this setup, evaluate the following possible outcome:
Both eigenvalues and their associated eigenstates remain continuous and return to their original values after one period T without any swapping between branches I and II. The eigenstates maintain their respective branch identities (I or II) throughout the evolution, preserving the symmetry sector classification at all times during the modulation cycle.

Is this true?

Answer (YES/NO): NO